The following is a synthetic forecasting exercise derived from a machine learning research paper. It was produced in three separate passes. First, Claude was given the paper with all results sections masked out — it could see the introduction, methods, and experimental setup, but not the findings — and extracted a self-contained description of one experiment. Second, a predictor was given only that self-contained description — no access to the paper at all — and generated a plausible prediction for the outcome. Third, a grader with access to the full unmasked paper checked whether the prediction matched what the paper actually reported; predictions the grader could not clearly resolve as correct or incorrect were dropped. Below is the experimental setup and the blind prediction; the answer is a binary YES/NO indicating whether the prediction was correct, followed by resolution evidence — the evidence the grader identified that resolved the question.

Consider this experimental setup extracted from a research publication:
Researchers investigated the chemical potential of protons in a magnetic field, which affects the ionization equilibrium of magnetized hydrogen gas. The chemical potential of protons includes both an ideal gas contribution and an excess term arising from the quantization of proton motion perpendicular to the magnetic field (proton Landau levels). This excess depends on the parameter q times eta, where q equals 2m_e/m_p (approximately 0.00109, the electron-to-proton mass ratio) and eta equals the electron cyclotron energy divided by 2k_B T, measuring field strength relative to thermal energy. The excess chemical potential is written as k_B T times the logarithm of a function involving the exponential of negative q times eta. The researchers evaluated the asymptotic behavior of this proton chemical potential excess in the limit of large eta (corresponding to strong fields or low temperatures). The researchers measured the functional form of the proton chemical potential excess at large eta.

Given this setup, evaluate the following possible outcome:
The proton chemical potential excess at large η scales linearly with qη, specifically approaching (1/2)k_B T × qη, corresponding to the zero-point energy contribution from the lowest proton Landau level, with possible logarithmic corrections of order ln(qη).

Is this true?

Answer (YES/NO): NO